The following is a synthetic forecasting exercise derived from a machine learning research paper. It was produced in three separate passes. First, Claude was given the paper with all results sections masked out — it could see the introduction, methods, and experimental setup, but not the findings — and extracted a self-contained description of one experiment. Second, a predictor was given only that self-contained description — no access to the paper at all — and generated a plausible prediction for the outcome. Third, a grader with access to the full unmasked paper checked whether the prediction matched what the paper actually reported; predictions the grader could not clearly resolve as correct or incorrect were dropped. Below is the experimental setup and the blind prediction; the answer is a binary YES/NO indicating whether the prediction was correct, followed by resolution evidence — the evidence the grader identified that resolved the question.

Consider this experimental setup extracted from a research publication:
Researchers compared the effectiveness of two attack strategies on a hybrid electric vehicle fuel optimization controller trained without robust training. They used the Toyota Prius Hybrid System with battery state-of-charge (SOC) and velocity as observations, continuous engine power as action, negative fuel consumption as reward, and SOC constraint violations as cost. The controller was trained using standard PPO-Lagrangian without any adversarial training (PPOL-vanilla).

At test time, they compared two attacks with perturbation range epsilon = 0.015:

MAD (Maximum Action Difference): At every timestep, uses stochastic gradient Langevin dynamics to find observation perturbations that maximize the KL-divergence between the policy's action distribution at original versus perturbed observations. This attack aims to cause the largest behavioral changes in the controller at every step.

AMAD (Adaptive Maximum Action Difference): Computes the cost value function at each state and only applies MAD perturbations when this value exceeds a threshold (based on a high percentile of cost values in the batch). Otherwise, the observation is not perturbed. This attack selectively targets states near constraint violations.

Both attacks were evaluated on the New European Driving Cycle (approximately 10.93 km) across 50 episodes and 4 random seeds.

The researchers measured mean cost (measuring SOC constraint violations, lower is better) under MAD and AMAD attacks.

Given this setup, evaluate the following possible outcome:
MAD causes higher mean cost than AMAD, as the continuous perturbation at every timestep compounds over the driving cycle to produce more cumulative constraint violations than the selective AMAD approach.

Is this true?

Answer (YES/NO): NO